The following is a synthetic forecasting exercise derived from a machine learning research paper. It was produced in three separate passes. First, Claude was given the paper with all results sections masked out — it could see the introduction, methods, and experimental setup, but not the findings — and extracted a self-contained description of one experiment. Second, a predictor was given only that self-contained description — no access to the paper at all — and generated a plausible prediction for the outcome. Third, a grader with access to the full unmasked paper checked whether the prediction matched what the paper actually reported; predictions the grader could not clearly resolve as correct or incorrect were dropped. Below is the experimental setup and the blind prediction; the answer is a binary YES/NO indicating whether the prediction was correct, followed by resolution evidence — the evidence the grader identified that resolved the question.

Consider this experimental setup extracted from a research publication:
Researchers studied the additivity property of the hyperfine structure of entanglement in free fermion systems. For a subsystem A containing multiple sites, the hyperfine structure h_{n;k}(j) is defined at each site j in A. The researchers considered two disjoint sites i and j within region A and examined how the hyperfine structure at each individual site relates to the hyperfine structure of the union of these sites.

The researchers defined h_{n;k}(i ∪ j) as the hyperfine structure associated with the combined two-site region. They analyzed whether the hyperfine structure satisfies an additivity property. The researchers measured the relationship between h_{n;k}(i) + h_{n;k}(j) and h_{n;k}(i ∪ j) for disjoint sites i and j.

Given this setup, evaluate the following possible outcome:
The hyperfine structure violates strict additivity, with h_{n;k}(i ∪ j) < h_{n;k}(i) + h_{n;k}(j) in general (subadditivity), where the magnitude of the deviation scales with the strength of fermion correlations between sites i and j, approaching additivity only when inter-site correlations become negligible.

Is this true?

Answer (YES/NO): NO